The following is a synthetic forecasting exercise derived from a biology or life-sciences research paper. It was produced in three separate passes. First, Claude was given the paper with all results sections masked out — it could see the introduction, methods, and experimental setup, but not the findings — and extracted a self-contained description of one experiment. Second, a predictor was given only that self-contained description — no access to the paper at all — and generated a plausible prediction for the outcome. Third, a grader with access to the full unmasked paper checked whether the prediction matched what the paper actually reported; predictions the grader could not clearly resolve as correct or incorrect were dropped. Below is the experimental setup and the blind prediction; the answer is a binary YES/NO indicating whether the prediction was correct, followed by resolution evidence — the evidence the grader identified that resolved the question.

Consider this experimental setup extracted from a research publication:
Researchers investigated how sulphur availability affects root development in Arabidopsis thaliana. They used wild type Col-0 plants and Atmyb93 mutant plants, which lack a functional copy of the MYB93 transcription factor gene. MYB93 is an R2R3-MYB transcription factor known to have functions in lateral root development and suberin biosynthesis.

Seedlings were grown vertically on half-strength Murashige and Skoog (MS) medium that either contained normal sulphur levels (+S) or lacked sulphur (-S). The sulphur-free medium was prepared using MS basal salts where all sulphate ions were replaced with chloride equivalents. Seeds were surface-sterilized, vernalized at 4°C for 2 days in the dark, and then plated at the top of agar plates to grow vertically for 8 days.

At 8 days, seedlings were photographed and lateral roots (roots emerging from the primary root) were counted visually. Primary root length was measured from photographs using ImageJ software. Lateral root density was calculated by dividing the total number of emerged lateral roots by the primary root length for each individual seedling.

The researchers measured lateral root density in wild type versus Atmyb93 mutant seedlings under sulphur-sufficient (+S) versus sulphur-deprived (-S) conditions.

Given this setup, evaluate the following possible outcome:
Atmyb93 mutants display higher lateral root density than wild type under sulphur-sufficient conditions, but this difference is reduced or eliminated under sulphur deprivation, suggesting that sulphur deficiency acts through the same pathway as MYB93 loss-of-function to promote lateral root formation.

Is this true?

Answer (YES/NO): NO